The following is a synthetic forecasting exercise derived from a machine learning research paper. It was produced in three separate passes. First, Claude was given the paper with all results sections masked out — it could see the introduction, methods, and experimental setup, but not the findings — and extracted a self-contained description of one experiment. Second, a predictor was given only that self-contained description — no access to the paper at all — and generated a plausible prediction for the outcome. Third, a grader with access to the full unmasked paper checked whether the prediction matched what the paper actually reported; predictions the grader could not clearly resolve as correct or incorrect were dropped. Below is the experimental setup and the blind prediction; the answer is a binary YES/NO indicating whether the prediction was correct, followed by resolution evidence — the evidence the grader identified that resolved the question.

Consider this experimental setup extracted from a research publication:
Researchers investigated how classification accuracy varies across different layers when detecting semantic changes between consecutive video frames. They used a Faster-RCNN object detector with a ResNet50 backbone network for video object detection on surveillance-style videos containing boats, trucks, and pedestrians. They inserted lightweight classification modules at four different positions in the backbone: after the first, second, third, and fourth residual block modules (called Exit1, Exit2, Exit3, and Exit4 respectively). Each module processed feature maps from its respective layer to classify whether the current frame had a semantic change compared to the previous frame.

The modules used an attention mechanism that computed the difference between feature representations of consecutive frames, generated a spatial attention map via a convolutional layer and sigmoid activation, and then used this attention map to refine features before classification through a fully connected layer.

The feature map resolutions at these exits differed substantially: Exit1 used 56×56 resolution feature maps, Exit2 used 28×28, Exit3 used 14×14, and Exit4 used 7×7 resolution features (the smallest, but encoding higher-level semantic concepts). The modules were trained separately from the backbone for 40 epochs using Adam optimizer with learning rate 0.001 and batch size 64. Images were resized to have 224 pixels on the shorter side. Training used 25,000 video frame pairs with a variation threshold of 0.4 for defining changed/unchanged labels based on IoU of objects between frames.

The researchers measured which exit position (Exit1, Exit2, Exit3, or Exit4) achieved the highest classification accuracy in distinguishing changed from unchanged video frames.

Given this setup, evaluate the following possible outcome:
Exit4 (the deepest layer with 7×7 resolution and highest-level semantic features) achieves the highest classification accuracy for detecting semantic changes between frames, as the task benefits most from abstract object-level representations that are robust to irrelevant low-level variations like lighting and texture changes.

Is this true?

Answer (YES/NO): NO